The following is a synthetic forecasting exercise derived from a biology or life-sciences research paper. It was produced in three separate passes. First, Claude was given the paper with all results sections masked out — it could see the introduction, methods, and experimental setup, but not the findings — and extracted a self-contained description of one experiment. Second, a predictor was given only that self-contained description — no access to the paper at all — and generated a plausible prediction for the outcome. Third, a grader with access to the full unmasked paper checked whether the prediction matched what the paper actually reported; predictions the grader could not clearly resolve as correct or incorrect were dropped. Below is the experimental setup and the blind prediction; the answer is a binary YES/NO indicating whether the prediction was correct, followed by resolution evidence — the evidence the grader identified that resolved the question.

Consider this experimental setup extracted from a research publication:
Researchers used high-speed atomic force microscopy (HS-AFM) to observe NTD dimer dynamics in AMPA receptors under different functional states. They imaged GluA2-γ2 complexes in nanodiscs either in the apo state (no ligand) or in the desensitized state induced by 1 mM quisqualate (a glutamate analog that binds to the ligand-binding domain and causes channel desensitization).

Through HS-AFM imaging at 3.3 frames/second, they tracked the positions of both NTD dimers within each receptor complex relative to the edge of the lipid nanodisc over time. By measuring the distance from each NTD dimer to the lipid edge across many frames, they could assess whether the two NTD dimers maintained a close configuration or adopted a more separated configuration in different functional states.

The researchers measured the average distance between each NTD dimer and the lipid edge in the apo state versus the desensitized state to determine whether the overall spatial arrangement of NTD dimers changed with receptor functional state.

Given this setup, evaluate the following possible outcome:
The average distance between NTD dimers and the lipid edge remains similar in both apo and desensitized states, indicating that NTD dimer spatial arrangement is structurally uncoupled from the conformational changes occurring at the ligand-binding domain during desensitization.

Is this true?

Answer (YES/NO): NO